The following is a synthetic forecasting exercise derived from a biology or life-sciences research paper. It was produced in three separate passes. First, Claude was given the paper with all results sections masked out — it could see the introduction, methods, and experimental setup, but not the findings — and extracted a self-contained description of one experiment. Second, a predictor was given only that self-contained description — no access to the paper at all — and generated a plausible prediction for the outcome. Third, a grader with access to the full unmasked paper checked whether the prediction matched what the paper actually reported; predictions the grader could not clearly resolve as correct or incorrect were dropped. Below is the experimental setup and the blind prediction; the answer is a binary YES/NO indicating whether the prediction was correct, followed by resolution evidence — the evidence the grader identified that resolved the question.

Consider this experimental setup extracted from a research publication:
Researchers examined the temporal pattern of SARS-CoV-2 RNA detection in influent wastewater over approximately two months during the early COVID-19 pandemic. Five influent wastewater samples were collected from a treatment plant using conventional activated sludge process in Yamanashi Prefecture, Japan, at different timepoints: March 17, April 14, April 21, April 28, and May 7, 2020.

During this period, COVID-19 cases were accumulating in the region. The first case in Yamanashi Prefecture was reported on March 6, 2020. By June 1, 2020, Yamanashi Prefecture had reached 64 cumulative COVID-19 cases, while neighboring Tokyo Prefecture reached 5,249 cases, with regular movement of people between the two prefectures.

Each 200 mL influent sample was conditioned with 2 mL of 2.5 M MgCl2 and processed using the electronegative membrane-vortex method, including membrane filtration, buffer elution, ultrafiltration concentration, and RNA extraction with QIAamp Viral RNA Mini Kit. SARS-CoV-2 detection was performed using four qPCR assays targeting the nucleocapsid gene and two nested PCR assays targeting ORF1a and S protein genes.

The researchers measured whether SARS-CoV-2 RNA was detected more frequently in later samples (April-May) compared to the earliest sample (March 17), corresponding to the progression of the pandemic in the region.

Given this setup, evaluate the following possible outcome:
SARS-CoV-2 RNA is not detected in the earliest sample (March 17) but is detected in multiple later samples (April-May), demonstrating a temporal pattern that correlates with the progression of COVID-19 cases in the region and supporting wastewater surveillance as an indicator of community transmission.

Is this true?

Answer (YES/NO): NO